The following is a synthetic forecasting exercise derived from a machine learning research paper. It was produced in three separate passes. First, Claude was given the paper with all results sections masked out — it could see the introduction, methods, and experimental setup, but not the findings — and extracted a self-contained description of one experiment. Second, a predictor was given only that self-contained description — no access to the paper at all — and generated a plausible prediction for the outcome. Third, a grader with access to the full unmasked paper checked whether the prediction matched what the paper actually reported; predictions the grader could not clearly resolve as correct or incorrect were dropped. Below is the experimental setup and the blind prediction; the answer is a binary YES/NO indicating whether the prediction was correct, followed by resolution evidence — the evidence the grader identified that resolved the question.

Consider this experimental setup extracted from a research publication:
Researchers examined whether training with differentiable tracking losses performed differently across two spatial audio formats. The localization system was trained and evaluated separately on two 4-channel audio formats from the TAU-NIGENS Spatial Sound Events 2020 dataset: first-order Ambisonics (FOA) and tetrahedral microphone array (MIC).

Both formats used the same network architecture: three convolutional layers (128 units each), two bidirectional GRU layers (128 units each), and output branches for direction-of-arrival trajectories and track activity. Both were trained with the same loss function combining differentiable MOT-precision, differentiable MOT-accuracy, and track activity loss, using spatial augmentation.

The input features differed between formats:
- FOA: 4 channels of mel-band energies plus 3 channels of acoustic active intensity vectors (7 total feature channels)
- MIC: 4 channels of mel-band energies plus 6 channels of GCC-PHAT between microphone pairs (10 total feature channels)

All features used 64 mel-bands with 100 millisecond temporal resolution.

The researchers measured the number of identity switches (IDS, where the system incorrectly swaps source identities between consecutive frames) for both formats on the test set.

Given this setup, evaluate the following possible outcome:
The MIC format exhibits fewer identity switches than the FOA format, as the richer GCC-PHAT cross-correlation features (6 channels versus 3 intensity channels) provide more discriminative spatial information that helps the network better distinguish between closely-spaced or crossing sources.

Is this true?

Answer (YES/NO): YES